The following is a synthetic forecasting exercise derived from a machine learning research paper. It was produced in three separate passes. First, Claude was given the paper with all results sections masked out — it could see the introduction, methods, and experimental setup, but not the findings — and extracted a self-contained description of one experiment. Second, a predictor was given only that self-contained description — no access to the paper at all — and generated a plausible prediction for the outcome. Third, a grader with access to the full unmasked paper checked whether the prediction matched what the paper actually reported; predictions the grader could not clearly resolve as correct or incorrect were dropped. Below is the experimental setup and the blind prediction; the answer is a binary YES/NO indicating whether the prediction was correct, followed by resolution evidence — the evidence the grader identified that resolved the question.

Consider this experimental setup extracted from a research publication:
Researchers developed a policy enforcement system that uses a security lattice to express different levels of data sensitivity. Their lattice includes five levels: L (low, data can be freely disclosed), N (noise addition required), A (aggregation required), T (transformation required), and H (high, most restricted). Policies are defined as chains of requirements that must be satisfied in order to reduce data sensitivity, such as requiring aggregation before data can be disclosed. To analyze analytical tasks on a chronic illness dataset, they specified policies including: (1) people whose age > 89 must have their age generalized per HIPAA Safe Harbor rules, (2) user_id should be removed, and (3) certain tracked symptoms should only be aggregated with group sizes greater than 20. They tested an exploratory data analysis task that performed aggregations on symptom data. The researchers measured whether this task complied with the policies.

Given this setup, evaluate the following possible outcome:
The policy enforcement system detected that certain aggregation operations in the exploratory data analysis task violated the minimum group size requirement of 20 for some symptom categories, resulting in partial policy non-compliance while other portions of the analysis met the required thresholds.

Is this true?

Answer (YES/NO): NO